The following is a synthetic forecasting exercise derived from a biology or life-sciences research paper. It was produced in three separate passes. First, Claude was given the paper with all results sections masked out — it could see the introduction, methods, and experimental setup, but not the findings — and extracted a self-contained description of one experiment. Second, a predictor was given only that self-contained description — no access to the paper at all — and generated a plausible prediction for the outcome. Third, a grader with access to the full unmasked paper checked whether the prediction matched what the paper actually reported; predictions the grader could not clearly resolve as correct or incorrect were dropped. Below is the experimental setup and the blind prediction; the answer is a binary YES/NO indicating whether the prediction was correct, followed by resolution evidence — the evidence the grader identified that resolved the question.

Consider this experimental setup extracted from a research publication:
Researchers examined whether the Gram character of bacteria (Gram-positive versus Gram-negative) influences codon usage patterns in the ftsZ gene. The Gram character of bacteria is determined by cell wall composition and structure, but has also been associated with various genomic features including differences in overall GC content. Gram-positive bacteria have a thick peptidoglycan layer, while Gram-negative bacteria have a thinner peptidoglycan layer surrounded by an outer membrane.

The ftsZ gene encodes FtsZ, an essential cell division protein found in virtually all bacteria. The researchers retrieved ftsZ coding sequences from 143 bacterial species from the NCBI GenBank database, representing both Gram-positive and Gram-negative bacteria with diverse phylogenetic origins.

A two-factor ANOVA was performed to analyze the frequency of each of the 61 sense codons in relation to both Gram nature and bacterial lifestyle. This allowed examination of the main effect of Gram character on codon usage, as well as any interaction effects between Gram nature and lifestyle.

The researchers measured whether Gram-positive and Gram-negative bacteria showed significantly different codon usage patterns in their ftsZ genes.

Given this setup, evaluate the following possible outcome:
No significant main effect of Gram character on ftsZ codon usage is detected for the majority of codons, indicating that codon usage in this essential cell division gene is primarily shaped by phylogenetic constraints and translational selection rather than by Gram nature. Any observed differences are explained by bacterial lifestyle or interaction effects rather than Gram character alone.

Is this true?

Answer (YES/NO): NO